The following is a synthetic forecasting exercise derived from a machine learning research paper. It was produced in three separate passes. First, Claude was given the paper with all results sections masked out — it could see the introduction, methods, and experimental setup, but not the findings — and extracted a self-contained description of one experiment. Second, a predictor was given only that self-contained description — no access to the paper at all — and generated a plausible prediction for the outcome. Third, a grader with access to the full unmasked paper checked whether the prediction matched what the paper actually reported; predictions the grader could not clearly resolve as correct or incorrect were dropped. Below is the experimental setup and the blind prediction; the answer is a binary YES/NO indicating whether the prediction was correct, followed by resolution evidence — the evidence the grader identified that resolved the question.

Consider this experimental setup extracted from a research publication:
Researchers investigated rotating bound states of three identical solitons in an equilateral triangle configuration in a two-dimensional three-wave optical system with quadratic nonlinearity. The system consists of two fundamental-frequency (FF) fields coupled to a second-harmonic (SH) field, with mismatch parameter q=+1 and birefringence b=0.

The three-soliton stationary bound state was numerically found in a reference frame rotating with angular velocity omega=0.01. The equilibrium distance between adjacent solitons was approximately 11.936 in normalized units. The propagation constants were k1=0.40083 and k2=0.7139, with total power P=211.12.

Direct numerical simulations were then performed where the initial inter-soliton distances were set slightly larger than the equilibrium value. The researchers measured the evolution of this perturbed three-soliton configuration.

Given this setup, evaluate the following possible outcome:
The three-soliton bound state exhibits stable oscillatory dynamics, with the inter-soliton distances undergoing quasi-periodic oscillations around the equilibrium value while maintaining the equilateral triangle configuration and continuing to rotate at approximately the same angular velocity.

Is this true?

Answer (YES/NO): NO